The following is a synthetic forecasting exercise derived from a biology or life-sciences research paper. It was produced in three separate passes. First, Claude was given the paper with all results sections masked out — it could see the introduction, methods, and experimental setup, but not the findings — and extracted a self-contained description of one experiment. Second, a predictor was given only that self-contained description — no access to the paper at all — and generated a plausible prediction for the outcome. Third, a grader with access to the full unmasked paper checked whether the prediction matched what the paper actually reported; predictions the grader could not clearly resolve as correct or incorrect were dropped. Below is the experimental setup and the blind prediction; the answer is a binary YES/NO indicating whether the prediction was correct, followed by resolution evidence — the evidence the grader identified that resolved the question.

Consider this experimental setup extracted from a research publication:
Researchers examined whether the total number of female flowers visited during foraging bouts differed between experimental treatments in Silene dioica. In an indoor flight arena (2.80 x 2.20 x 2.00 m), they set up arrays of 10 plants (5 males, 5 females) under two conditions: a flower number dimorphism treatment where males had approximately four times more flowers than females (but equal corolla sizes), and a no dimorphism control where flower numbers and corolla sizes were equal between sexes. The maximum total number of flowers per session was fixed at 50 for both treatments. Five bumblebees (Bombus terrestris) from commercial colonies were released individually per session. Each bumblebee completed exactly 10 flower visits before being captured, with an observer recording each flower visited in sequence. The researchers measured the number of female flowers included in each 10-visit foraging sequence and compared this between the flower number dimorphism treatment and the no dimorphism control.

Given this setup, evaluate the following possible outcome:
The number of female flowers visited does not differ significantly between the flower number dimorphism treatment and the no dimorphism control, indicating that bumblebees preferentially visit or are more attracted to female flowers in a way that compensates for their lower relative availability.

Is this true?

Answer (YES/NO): NO